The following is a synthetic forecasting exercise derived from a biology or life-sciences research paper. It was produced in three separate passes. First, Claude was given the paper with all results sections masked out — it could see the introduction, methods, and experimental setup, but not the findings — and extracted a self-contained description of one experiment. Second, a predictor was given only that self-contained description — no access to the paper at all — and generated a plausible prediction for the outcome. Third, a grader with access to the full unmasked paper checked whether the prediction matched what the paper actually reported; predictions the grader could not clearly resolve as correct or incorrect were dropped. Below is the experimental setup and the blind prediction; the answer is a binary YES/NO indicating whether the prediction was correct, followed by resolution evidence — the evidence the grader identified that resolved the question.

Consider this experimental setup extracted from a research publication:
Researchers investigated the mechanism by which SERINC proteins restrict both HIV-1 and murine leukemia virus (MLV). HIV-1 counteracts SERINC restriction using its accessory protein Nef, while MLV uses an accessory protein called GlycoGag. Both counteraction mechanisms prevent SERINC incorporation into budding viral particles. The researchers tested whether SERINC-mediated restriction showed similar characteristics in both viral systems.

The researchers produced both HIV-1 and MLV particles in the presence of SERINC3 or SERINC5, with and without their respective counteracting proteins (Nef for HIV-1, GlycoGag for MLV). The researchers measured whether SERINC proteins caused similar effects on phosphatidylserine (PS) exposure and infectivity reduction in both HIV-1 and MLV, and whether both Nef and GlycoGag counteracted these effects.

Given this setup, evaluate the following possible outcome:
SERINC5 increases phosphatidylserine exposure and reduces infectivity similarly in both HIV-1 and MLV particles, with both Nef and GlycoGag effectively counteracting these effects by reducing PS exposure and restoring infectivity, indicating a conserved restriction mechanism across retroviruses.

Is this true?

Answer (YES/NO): YES